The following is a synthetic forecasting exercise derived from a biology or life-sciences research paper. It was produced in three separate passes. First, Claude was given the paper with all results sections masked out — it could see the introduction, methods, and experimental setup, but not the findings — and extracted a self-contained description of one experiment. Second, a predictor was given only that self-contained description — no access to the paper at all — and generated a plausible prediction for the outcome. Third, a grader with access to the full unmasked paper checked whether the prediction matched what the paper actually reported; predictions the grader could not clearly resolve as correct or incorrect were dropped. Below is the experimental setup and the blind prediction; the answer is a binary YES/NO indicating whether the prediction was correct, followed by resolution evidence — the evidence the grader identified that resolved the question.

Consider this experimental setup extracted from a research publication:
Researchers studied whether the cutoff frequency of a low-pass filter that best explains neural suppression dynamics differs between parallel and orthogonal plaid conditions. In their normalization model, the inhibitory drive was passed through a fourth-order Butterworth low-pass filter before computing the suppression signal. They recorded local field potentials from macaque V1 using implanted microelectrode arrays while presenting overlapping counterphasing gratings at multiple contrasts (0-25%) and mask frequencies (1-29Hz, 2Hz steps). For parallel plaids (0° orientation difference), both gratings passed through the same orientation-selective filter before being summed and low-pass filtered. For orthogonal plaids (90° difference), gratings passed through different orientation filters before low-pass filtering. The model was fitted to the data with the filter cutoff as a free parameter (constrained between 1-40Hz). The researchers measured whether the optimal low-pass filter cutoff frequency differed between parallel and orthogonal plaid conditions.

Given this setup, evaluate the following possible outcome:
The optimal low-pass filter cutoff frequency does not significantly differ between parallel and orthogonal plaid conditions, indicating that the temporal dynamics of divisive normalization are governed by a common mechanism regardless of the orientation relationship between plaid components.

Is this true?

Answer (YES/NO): NO